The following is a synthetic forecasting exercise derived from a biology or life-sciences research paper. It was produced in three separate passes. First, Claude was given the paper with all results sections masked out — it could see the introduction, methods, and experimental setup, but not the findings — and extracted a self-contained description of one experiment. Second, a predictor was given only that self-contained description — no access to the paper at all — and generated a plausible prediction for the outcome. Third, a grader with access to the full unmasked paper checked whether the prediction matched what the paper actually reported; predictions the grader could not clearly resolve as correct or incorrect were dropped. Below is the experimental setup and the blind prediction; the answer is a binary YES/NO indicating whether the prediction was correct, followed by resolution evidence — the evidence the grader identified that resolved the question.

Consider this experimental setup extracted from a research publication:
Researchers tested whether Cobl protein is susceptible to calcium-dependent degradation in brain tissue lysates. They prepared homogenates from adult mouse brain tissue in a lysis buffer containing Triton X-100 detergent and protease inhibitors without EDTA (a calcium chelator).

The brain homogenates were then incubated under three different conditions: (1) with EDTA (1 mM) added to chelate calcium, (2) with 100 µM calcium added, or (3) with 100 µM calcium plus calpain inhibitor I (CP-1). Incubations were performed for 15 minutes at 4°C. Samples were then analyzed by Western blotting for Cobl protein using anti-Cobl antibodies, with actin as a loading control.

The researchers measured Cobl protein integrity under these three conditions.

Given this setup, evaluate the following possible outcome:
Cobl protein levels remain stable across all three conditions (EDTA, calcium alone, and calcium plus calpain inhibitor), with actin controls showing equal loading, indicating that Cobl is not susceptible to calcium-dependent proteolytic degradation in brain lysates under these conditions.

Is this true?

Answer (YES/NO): NO